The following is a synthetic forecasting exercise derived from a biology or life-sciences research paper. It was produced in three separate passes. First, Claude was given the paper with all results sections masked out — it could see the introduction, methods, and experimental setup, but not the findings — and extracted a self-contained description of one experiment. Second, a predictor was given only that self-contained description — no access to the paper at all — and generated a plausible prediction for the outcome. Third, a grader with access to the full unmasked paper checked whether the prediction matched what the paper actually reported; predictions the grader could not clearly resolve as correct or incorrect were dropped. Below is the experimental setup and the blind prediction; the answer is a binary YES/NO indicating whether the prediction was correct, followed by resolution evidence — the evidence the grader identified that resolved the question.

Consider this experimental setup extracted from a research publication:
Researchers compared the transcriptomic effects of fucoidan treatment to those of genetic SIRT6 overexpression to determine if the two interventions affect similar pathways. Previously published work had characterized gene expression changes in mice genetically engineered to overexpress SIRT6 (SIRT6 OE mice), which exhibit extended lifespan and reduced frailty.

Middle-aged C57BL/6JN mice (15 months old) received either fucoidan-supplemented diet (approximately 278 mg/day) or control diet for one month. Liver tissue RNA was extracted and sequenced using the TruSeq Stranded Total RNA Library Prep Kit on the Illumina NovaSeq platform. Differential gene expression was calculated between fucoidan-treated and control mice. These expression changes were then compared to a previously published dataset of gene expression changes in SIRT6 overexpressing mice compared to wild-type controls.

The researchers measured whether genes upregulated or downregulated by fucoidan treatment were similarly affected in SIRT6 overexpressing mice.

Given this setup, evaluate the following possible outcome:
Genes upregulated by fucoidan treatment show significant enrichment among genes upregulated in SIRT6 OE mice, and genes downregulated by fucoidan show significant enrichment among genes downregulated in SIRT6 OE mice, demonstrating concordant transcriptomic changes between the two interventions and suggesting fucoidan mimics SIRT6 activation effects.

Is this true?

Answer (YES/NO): YES